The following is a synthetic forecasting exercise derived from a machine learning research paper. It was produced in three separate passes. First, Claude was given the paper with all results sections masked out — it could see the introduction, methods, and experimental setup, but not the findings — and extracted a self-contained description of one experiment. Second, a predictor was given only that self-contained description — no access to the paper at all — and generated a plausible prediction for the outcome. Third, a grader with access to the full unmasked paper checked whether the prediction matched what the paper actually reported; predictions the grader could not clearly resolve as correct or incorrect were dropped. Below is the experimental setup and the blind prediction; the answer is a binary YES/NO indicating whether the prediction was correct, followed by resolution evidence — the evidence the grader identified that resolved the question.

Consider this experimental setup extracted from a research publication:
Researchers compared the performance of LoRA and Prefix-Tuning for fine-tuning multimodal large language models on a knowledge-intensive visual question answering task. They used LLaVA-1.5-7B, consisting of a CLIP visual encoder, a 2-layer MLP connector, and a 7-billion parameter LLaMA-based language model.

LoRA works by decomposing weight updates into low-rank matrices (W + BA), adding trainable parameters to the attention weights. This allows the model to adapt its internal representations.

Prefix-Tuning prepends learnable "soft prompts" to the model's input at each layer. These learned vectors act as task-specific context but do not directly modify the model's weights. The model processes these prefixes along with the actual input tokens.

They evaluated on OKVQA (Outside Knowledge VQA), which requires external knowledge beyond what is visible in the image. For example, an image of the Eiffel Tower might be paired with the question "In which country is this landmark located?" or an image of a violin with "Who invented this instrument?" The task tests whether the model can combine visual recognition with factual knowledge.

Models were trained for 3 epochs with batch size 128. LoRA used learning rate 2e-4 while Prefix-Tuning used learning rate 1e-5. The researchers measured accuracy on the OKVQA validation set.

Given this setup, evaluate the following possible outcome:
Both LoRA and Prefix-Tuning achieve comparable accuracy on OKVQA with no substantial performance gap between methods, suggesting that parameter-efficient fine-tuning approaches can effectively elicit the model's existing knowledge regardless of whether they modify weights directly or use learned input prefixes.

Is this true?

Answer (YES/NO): NO